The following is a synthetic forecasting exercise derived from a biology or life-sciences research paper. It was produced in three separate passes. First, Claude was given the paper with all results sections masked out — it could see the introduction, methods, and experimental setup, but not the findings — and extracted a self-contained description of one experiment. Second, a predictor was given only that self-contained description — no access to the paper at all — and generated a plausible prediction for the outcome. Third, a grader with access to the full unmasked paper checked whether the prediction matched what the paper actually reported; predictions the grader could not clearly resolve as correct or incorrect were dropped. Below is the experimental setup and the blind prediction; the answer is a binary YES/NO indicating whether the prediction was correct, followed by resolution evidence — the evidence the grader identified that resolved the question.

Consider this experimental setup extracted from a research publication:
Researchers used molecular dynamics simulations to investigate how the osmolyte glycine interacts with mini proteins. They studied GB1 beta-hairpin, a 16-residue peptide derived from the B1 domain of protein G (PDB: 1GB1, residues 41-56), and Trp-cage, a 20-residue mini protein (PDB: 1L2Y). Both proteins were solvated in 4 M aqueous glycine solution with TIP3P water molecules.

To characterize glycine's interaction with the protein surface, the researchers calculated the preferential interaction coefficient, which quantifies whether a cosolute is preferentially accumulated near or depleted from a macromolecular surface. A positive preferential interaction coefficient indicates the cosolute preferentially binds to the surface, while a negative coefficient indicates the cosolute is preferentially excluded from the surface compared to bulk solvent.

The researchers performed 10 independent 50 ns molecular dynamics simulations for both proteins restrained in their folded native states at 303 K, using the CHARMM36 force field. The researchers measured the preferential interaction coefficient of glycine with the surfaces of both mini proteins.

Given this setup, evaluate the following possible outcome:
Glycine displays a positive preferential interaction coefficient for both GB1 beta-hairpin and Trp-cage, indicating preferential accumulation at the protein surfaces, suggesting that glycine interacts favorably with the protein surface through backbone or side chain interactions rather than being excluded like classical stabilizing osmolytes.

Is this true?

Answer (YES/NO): NO